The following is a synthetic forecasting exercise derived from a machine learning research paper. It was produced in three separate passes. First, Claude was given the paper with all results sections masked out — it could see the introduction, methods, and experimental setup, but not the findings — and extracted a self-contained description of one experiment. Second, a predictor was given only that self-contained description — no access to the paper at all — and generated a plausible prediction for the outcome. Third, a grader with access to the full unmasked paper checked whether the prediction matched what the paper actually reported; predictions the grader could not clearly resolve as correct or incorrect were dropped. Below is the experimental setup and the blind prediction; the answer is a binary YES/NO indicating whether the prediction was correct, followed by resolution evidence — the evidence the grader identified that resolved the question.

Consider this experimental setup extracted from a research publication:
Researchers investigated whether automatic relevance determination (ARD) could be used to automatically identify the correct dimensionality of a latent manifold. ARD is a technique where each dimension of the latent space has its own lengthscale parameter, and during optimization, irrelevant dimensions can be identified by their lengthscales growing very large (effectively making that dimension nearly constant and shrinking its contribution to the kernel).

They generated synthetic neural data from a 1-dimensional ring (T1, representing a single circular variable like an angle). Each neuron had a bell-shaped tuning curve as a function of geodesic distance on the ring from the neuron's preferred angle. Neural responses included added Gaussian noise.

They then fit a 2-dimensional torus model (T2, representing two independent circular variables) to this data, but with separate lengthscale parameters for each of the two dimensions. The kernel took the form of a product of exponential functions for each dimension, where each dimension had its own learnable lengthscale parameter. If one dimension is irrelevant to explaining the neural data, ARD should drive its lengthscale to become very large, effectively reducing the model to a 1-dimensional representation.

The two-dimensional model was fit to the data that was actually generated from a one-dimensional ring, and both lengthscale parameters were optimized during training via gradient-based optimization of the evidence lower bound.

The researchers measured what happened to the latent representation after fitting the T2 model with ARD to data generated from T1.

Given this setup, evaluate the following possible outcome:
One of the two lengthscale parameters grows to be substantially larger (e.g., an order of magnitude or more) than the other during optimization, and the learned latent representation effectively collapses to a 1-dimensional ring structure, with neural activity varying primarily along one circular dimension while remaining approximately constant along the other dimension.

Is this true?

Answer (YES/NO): YES